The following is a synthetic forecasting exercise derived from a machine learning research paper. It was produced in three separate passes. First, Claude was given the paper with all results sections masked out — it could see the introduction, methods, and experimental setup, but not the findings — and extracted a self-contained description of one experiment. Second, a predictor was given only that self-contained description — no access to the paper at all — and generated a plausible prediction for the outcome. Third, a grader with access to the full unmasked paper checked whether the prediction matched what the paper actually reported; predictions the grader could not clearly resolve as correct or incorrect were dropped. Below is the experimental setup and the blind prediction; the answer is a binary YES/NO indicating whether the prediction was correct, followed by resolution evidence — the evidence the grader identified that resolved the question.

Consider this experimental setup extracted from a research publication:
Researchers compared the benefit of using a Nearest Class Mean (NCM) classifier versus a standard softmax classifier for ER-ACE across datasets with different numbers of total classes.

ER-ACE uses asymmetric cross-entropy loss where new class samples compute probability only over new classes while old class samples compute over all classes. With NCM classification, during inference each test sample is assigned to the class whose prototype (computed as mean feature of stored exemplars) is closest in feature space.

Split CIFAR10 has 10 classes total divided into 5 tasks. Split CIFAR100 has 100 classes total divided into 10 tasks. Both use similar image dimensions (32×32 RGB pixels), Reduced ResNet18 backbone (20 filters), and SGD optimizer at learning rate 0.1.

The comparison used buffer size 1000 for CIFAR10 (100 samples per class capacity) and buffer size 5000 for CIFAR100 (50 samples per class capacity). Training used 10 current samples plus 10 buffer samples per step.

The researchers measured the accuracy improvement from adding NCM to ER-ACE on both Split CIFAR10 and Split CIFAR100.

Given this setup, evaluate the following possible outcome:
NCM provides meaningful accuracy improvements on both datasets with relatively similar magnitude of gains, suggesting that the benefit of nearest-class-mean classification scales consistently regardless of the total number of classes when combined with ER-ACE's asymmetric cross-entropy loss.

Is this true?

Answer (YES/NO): YES